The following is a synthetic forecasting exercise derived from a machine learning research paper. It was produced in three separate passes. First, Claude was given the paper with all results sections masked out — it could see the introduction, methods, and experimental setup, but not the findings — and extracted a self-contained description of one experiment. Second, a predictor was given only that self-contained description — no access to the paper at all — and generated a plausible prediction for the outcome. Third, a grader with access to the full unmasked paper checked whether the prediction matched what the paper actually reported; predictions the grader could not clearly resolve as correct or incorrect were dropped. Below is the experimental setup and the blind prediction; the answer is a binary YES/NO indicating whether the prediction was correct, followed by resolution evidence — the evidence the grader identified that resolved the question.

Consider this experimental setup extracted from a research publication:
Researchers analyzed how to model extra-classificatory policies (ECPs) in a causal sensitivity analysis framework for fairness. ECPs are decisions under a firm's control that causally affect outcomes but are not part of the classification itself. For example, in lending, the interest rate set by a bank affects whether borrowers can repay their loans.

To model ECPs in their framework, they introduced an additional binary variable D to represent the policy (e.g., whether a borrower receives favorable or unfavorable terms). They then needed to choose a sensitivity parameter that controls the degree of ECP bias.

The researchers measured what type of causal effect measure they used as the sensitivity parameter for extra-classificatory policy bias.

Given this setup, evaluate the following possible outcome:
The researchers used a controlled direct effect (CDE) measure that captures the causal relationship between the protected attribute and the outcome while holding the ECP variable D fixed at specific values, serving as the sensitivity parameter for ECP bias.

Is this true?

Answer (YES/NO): NO